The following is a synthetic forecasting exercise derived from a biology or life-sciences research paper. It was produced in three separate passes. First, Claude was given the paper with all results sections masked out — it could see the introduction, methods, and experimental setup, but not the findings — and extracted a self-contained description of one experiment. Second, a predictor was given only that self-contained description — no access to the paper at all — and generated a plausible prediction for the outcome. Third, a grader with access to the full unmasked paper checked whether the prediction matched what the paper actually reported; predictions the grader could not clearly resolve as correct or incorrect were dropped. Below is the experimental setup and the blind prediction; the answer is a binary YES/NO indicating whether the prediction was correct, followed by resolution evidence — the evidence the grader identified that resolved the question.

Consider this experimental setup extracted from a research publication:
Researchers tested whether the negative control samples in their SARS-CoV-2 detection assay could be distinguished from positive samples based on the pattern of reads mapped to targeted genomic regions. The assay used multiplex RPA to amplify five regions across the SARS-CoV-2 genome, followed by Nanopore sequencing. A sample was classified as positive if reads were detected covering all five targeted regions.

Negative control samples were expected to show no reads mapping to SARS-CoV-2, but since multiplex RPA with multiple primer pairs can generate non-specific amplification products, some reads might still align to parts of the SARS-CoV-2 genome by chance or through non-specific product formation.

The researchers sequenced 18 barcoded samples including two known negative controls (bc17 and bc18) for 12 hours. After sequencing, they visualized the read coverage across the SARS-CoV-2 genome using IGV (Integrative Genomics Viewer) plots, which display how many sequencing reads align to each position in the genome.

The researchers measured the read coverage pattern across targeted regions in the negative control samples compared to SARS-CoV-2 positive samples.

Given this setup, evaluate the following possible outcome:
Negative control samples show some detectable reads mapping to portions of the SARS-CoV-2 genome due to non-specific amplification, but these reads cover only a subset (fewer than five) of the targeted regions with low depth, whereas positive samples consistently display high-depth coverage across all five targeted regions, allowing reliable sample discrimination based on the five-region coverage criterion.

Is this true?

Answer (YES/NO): NO